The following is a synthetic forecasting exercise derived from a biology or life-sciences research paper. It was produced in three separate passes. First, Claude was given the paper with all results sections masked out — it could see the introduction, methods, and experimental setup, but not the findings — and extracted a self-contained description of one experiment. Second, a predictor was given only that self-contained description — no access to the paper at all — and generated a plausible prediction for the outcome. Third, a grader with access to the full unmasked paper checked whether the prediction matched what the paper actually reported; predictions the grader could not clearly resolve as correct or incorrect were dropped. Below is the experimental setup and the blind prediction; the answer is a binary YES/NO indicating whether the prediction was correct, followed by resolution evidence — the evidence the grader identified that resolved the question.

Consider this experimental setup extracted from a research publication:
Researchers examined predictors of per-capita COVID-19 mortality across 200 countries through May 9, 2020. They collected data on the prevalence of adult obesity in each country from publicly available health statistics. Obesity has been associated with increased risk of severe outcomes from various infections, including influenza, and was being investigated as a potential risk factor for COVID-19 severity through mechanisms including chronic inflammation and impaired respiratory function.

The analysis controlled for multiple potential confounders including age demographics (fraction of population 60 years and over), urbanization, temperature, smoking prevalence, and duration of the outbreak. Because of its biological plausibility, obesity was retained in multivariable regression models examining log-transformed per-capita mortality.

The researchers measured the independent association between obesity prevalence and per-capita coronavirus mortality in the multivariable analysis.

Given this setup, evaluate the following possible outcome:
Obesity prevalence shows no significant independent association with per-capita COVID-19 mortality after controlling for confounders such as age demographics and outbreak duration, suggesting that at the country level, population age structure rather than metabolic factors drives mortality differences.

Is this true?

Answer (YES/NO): NO